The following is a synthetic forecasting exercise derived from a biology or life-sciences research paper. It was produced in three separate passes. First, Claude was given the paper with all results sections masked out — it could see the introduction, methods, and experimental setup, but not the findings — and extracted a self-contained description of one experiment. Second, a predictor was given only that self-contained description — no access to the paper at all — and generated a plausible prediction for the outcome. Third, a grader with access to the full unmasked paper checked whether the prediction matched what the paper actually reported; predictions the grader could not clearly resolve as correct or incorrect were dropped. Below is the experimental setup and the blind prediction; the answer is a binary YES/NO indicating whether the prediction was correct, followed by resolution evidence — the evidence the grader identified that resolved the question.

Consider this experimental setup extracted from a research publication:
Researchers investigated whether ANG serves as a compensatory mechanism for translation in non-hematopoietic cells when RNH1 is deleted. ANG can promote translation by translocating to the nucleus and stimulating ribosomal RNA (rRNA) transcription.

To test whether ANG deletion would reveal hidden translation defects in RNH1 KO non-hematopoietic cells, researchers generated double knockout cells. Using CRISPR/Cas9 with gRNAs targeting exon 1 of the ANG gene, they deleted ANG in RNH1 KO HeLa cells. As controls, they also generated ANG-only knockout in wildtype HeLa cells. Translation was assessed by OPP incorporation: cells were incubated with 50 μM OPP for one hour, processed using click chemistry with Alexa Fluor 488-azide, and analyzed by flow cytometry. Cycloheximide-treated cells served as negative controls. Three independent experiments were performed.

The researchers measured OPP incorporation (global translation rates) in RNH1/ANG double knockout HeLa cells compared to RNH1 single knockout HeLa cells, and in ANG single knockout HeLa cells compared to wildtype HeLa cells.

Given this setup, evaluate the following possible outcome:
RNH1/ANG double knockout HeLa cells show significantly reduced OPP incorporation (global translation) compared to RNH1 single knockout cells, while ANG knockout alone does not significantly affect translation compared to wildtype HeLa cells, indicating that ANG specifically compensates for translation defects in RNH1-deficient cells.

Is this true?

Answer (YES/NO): YES